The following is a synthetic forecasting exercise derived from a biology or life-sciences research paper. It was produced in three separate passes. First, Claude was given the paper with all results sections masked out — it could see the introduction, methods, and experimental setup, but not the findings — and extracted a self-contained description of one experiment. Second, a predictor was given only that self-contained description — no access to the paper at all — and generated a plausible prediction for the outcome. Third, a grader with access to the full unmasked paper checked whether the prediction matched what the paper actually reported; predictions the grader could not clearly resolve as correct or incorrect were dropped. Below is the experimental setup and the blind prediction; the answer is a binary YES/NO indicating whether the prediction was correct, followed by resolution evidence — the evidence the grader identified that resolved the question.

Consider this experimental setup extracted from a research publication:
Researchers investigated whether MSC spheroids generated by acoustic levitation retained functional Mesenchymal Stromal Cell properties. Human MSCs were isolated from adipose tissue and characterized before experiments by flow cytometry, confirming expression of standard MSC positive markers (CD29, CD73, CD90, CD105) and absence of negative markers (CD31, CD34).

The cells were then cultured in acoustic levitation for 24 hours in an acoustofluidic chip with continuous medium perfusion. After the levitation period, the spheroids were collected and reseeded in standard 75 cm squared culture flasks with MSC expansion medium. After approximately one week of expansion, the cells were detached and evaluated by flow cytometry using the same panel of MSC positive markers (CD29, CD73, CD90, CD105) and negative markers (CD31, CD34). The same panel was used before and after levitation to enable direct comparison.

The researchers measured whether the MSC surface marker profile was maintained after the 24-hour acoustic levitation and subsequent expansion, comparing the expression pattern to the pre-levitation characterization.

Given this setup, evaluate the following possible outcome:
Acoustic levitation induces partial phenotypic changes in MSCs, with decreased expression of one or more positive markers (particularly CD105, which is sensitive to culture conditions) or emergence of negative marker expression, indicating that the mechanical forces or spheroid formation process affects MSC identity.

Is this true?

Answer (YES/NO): NO